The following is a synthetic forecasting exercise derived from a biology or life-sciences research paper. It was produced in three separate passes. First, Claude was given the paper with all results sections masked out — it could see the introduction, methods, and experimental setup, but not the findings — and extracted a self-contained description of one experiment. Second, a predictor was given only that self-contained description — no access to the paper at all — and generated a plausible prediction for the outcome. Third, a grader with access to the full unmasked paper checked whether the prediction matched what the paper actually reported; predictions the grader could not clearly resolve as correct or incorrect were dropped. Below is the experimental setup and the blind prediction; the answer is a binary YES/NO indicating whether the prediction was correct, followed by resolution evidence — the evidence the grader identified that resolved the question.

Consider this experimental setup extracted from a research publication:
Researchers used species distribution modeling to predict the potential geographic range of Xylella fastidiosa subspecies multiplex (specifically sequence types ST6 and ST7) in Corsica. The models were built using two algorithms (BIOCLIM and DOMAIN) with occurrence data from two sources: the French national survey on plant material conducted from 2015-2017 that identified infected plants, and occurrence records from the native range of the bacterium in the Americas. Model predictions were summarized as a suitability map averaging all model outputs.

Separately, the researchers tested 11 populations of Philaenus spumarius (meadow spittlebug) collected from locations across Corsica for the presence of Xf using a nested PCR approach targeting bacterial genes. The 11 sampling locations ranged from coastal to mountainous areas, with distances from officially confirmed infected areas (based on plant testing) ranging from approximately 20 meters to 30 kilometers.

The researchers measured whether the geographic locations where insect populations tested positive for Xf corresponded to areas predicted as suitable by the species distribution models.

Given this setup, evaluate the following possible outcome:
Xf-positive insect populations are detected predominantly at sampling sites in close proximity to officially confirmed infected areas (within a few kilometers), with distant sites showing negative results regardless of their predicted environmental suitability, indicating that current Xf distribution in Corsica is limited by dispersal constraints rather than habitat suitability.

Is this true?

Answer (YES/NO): NO